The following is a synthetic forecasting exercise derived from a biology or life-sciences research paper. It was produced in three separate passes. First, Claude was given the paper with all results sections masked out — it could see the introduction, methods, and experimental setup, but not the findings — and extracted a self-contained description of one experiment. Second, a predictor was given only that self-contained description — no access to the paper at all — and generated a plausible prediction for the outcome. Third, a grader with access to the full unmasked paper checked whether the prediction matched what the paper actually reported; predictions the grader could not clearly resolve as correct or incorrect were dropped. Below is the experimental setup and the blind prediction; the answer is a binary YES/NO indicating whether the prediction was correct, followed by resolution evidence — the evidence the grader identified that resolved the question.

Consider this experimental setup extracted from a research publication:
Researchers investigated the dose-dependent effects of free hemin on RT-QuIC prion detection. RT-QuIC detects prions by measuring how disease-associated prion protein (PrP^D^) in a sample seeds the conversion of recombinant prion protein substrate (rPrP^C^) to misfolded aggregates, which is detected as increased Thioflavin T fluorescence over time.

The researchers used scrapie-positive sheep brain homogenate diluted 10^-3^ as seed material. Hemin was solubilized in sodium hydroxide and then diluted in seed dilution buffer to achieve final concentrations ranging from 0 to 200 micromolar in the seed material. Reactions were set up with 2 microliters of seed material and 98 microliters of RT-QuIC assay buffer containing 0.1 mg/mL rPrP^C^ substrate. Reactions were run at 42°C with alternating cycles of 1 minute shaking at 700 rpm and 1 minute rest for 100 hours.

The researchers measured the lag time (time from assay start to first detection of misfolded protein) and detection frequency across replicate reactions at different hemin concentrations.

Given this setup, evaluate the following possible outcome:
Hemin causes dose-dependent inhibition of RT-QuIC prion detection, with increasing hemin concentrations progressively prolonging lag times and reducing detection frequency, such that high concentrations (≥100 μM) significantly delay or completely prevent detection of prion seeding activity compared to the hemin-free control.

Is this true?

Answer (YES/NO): YES